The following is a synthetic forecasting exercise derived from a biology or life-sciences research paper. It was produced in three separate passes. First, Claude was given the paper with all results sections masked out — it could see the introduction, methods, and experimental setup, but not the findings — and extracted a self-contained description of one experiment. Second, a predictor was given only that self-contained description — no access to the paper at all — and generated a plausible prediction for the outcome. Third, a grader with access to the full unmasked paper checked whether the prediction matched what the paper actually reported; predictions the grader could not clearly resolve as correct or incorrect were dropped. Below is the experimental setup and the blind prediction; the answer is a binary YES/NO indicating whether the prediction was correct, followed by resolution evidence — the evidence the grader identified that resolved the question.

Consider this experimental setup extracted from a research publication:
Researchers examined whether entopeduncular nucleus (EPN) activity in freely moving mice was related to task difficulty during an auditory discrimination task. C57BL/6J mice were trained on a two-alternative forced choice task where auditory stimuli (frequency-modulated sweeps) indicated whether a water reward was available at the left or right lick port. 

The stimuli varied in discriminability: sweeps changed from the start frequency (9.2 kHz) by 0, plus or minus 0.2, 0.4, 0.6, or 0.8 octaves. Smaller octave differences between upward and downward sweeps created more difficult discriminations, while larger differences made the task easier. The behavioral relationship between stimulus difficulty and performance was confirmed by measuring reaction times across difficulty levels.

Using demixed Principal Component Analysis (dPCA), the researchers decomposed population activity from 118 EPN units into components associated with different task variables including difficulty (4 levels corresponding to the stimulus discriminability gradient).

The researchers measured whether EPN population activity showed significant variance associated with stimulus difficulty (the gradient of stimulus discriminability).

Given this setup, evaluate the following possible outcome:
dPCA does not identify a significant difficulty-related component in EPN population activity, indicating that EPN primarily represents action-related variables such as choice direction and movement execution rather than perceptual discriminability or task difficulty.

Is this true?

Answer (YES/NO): YES